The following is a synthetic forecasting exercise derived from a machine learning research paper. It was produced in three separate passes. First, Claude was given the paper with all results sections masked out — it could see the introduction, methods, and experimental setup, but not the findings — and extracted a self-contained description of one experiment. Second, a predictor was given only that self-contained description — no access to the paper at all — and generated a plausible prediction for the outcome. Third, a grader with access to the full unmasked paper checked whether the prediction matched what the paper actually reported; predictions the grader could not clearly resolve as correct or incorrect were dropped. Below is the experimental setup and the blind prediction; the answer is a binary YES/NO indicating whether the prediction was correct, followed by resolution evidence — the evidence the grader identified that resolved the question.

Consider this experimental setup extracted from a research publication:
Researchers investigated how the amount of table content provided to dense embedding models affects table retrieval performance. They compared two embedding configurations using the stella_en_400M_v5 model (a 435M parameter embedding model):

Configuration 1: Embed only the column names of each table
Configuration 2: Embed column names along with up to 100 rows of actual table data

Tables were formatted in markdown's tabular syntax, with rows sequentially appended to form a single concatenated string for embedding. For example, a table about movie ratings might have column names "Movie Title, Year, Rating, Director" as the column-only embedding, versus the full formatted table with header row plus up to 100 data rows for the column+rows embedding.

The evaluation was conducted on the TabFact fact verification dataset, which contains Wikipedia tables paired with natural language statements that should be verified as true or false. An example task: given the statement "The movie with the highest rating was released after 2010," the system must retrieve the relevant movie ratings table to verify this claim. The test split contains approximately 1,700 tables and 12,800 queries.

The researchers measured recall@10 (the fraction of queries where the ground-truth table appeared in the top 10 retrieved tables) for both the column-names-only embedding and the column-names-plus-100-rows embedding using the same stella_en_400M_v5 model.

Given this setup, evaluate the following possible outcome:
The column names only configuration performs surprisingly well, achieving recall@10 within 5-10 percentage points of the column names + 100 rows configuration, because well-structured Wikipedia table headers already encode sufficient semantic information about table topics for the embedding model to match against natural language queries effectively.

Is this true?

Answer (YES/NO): NO